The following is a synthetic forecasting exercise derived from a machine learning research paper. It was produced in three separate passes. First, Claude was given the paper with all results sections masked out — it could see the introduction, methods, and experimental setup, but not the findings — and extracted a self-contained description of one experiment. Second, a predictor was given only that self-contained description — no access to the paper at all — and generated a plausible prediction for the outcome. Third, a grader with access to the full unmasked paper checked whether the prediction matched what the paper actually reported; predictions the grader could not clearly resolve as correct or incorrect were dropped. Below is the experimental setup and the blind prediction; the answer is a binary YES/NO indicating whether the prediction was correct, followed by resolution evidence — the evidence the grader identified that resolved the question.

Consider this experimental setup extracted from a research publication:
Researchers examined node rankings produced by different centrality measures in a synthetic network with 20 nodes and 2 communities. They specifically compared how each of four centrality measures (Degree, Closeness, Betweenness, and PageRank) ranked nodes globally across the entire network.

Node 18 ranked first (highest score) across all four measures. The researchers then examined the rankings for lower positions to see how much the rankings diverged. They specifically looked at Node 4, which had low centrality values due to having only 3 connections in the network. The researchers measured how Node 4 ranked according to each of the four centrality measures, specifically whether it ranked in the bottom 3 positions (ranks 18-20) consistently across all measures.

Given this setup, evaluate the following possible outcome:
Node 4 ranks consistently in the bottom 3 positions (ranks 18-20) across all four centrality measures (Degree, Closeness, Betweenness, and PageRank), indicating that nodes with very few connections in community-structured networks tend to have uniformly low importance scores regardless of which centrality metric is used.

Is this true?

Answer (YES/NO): YES